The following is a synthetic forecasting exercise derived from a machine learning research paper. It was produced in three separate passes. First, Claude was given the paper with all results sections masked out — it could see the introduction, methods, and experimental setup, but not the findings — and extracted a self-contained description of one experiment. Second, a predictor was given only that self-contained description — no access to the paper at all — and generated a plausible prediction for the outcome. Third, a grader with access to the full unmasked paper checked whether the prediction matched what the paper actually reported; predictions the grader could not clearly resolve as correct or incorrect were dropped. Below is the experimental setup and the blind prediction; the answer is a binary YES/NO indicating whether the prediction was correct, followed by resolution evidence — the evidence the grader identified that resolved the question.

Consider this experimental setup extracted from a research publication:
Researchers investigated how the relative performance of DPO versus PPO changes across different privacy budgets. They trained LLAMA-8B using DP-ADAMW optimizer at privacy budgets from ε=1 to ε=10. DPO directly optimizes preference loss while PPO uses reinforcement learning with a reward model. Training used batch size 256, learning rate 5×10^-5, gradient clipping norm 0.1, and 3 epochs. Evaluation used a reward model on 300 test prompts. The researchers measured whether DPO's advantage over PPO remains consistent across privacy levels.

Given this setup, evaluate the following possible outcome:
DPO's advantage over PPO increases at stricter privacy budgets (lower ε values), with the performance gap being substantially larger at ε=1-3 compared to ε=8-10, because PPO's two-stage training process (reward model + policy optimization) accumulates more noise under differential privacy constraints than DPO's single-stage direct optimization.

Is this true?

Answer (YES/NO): NO